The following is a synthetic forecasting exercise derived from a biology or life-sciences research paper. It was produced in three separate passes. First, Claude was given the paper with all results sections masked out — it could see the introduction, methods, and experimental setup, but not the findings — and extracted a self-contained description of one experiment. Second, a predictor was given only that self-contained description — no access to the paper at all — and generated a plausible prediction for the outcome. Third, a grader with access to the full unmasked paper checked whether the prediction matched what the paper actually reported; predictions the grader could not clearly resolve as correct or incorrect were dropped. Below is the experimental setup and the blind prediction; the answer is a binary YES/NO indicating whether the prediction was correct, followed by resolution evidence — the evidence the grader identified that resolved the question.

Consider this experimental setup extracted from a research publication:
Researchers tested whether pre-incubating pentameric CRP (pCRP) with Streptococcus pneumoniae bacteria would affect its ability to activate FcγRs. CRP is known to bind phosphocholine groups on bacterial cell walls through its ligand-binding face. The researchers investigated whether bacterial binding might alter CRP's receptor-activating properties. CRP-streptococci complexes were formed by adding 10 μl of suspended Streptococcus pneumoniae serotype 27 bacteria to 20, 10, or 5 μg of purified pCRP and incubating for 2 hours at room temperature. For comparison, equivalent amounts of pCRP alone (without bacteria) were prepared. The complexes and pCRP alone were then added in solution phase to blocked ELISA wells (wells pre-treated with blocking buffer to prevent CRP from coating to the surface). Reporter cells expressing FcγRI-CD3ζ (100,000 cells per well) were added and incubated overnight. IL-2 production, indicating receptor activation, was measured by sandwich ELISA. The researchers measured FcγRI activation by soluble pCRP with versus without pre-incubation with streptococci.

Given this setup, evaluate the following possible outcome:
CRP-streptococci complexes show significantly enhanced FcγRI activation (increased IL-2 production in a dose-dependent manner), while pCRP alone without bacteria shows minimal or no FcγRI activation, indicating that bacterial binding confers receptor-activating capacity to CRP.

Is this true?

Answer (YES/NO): NO